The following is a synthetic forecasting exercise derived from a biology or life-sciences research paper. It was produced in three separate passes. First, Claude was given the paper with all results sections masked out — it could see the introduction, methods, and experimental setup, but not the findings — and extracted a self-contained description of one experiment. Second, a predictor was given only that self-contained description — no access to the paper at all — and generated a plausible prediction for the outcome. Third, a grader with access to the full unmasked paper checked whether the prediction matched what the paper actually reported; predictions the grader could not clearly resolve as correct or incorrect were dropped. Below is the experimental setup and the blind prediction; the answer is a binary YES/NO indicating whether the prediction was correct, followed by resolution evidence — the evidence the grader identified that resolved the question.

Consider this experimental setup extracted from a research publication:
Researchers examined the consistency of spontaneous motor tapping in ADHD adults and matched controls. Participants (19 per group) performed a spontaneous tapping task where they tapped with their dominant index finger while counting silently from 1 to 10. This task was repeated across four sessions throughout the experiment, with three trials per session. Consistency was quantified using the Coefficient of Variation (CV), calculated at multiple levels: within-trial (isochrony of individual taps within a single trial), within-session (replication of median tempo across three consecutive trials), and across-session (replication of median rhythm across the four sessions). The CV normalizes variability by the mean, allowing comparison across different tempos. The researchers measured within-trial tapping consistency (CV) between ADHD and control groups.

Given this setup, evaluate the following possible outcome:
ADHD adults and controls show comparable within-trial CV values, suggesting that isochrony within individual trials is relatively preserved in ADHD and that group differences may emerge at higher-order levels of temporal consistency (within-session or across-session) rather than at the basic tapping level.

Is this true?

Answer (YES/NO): NO